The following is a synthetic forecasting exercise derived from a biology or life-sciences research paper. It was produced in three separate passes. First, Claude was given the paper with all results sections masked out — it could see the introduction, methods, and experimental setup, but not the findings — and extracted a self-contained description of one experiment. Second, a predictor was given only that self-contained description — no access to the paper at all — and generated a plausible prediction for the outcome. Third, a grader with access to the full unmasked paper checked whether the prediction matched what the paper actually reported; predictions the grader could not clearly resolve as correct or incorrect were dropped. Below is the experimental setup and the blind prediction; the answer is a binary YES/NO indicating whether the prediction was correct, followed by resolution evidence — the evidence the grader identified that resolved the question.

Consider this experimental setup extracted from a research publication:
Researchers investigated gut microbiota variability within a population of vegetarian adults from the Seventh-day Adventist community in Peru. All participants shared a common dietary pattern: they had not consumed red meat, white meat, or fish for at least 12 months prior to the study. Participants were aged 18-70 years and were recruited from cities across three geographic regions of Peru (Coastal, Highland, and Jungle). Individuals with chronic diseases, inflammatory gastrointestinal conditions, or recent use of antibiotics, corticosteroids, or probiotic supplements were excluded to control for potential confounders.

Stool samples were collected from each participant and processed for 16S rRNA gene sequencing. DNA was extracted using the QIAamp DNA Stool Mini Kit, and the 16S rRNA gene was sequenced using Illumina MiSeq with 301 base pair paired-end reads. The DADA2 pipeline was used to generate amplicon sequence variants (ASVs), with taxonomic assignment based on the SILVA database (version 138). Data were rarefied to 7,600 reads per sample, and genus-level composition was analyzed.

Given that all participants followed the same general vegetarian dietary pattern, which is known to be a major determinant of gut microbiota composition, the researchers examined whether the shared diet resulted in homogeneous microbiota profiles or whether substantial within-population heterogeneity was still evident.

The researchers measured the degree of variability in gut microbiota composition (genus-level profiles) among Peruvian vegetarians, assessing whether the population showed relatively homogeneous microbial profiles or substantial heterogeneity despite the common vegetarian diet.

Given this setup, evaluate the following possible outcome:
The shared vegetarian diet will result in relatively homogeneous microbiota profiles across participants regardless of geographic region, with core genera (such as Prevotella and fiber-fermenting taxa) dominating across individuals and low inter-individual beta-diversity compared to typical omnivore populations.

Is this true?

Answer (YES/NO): NO